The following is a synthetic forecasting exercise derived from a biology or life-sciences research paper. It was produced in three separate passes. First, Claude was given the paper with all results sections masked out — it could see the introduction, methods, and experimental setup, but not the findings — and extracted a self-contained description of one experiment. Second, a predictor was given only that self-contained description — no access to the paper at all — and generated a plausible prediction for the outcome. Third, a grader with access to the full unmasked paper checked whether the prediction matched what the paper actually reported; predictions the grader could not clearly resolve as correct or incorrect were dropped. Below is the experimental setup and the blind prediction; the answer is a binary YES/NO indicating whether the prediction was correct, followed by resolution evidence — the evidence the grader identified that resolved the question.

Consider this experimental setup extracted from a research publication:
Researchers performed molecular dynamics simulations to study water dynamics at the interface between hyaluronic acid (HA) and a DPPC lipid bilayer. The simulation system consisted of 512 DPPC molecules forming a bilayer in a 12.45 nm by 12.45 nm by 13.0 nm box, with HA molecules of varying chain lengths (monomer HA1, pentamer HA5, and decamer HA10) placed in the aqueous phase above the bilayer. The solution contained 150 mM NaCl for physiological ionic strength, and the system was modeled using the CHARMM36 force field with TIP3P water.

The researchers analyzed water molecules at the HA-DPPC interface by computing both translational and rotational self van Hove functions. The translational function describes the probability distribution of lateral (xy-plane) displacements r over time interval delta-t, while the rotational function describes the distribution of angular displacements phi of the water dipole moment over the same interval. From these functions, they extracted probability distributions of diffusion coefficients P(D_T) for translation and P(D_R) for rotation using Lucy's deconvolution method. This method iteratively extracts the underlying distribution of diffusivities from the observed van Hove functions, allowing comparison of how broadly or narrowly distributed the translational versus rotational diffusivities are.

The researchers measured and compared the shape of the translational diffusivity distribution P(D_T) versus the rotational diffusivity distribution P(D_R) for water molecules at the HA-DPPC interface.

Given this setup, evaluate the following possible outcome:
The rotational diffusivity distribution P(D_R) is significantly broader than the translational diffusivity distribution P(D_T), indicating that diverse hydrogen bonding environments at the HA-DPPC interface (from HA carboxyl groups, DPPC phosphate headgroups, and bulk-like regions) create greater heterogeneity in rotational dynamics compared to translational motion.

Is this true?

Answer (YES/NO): NO